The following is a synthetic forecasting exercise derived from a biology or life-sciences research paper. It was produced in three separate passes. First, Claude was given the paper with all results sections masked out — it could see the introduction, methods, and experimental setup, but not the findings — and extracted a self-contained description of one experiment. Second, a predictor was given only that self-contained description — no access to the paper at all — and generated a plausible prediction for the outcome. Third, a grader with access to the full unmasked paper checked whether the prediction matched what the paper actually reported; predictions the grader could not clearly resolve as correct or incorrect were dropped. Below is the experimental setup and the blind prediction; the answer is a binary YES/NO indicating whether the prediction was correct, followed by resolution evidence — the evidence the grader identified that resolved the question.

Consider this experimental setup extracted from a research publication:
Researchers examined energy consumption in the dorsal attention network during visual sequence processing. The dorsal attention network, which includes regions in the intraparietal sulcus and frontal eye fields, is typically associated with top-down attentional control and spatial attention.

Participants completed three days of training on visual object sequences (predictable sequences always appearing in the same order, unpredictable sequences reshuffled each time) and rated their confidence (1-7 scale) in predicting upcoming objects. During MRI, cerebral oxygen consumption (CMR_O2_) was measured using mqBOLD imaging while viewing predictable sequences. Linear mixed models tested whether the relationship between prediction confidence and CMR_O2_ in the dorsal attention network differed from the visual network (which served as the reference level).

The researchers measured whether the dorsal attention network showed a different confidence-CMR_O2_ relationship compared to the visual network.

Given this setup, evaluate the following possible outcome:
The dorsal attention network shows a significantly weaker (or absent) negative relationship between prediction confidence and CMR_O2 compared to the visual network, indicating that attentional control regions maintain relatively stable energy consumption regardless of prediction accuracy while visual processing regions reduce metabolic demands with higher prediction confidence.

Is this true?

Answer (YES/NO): NO